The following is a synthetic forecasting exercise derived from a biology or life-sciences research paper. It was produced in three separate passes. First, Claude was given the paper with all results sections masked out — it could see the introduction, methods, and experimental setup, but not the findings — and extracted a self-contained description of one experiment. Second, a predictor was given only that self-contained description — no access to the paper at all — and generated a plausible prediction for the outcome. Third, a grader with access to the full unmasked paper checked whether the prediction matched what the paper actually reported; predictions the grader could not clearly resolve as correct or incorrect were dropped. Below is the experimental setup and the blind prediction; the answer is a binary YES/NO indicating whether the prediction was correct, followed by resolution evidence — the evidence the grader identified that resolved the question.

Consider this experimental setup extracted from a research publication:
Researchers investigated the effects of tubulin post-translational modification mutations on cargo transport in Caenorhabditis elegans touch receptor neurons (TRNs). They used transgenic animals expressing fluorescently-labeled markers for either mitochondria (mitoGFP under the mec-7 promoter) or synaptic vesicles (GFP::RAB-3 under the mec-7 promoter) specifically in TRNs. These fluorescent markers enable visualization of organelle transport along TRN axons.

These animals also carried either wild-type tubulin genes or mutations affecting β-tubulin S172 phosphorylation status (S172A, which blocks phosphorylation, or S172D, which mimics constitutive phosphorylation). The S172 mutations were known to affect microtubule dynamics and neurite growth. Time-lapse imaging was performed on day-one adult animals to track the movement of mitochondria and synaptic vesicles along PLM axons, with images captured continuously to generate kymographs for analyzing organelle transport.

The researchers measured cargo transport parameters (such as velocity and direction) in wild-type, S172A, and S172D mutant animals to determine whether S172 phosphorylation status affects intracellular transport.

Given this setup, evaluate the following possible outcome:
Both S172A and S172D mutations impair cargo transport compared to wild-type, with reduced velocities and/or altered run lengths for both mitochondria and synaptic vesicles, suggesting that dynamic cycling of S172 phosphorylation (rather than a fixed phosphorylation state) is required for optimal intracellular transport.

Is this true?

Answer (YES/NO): NO